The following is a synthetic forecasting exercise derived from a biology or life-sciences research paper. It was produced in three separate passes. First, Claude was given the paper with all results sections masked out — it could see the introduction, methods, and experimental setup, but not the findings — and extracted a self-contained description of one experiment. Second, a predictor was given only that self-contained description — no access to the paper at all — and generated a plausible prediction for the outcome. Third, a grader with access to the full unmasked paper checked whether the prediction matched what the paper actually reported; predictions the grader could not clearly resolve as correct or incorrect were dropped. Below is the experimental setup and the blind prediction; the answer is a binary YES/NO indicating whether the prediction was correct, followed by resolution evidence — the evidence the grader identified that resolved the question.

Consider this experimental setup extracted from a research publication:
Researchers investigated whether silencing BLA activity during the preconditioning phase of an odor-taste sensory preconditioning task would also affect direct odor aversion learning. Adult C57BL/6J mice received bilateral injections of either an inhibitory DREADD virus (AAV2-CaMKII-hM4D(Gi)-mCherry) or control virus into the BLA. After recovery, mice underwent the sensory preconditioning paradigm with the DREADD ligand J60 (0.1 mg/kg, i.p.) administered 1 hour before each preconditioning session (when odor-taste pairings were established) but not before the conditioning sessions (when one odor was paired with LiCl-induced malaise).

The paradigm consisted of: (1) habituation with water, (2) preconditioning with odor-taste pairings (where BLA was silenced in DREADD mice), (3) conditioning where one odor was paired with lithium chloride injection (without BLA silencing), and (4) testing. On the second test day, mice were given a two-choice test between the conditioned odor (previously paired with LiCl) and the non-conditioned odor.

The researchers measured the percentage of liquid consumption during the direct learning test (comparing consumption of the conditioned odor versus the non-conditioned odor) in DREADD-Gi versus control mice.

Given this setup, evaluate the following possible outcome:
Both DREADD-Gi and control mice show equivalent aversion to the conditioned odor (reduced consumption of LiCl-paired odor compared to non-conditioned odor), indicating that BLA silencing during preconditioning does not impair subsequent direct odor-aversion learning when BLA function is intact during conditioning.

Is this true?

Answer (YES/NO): YES